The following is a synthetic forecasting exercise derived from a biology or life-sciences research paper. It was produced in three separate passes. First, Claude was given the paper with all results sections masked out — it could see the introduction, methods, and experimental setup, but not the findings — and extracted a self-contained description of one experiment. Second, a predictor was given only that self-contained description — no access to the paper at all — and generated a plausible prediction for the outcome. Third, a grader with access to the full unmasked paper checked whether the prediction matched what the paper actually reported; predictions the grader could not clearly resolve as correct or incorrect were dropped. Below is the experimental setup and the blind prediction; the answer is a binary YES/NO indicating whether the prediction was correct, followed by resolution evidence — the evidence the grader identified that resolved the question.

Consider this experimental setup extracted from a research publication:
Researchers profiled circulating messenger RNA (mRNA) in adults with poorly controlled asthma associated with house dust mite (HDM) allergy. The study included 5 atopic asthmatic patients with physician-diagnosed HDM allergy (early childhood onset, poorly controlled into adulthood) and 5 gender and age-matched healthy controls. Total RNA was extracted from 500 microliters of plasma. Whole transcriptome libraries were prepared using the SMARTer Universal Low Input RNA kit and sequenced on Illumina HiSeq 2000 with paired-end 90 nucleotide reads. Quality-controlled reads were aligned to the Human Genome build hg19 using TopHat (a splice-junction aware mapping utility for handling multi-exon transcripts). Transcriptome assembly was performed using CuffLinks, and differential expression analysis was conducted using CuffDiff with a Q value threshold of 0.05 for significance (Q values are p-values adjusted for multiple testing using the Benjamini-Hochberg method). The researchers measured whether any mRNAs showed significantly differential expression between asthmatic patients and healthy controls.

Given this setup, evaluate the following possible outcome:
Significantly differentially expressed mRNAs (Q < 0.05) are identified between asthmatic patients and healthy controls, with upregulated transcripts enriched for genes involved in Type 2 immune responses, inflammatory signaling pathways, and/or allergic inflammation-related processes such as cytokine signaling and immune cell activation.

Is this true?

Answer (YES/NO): NO